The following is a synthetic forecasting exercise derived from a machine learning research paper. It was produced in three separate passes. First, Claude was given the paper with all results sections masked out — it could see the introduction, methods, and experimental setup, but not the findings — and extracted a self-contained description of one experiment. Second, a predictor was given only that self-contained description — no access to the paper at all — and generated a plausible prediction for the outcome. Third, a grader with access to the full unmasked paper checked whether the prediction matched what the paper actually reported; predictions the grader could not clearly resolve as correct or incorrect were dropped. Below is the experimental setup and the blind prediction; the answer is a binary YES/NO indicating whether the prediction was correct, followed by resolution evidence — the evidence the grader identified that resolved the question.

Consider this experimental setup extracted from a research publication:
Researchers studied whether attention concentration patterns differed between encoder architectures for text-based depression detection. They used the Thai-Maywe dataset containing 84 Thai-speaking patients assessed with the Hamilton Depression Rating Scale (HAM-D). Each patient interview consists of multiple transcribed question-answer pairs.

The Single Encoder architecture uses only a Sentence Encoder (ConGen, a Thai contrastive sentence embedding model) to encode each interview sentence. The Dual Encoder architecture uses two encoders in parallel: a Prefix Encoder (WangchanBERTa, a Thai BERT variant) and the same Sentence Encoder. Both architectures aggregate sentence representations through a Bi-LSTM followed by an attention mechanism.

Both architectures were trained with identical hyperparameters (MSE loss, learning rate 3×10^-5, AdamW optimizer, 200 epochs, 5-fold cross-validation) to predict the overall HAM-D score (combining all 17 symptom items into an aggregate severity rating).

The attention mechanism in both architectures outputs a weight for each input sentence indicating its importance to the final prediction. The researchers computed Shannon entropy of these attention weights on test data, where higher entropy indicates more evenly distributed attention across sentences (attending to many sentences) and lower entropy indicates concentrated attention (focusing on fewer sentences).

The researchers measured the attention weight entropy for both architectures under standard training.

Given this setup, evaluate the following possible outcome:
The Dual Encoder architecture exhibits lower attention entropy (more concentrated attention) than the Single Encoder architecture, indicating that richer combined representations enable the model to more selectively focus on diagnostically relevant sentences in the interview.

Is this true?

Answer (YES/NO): YES